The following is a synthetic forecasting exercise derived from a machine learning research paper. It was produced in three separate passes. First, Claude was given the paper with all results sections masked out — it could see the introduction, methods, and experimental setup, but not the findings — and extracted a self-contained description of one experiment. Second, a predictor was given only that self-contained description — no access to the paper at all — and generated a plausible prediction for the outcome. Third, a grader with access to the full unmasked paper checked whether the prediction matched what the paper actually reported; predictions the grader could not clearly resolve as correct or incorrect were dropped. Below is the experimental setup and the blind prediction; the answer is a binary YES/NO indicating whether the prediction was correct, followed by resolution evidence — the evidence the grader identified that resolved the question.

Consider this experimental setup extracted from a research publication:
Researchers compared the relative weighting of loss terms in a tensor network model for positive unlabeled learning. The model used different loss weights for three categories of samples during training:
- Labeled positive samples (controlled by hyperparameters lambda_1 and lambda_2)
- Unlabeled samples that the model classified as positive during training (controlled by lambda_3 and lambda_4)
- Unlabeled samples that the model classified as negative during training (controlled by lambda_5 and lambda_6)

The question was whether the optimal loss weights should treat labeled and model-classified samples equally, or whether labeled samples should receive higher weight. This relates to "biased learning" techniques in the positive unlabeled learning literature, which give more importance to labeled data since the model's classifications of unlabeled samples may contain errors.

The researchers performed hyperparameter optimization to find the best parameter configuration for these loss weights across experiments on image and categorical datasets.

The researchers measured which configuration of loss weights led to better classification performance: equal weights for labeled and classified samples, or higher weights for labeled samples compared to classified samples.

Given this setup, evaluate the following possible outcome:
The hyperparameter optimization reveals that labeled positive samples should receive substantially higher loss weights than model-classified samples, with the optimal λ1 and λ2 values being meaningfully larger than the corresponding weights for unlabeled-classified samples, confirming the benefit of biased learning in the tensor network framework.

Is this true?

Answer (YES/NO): YES